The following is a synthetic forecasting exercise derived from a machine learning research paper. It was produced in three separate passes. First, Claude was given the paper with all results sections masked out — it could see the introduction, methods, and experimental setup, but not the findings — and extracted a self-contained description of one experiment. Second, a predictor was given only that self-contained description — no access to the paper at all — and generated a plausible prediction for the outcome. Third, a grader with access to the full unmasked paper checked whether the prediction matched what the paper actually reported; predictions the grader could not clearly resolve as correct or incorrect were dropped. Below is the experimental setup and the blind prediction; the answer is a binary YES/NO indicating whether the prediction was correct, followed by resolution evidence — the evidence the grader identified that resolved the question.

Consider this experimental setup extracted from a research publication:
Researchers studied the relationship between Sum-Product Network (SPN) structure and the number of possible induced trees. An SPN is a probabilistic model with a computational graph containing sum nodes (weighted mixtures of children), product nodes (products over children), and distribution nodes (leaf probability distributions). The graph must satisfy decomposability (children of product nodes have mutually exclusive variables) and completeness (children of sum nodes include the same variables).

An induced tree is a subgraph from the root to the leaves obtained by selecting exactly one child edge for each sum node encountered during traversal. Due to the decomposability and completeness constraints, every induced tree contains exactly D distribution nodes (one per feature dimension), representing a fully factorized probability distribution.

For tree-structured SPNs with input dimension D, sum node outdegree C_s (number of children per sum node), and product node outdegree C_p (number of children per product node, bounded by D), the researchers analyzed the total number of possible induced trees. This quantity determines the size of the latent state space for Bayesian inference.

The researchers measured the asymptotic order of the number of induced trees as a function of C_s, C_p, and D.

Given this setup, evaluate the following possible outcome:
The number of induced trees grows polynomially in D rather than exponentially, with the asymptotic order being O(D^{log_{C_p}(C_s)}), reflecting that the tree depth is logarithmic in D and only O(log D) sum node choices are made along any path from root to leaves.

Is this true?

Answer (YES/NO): NO